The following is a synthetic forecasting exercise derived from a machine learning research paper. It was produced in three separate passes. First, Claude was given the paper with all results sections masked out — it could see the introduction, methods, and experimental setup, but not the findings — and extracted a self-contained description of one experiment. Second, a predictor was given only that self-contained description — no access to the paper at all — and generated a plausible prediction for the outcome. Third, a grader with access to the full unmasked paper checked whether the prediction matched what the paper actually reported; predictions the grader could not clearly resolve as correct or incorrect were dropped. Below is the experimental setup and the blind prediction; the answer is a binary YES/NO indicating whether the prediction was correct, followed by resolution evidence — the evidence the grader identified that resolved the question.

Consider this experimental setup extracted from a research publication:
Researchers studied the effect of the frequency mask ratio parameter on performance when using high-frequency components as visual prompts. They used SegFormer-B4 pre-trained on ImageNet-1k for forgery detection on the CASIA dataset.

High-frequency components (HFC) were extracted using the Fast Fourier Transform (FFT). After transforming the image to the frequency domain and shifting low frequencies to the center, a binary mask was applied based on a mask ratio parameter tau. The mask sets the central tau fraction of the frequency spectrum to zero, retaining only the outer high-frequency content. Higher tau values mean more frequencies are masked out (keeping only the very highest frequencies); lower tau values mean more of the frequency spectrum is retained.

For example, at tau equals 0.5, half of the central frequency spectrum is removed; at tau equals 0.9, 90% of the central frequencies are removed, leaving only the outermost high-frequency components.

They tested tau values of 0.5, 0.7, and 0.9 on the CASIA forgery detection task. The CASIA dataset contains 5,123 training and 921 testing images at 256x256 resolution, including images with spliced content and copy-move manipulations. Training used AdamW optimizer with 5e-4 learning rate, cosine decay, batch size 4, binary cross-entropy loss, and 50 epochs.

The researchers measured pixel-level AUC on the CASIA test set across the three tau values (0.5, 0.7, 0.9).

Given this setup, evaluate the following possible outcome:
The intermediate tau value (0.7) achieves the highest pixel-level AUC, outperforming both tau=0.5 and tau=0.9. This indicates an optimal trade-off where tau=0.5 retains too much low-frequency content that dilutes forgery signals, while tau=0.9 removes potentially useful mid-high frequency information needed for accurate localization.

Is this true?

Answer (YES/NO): NO